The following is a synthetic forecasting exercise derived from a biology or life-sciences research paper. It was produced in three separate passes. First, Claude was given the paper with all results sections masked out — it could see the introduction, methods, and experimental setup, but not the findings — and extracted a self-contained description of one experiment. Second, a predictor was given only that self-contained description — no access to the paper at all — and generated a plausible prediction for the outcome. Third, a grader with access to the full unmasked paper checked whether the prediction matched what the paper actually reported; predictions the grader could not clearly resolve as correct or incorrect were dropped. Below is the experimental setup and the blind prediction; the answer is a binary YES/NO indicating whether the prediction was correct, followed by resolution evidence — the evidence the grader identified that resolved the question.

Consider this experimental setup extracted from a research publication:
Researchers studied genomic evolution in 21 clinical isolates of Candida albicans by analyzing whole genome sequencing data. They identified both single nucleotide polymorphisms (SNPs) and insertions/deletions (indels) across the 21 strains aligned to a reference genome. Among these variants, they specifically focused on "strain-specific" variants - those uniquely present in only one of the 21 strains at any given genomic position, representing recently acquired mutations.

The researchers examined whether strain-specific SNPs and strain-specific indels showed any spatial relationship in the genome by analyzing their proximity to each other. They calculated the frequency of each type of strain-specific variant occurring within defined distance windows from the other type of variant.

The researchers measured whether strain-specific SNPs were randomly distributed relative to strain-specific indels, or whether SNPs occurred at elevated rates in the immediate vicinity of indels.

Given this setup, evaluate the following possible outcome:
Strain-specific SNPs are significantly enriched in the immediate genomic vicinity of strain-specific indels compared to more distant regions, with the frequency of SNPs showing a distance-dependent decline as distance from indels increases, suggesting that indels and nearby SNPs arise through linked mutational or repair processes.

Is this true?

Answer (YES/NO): YES